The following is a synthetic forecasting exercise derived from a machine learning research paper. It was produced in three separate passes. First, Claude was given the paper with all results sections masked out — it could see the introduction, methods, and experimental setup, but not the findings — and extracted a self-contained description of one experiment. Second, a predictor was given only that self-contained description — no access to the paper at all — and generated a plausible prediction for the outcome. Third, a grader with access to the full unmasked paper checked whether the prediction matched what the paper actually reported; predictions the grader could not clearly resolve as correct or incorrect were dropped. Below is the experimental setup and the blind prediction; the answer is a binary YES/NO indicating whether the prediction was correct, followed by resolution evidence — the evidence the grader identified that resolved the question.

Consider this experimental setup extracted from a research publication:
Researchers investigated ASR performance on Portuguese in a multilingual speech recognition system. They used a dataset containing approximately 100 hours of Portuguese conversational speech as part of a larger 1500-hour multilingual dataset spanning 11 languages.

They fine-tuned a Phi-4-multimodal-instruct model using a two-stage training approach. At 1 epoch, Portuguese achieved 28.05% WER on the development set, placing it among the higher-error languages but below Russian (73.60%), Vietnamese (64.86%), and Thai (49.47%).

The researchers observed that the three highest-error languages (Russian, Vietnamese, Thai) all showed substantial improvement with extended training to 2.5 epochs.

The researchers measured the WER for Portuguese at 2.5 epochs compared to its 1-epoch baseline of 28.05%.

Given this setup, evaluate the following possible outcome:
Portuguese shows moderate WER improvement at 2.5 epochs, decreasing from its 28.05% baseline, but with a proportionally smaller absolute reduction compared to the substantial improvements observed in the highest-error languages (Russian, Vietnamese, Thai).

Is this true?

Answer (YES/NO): NO